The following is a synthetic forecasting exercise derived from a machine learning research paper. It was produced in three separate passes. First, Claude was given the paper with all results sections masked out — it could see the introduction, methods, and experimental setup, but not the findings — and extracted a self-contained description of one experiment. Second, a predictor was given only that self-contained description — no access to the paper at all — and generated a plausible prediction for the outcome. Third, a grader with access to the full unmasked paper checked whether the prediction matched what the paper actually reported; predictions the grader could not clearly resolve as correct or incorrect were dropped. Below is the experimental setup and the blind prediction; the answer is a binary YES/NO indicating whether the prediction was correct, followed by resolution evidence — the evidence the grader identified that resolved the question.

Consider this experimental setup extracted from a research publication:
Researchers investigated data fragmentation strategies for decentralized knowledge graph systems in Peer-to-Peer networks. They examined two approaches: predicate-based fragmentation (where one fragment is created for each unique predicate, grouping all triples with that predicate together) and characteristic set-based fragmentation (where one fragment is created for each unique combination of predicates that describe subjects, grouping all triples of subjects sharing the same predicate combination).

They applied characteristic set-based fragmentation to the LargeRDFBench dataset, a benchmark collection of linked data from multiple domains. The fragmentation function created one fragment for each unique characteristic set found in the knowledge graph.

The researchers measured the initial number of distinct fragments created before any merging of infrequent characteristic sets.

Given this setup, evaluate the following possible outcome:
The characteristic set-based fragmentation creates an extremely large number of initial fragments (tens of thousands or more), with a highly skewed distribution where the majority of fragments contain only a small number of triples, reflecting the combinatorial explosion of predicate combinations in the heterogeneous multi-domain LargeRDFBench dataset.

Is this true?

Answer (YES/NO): YES